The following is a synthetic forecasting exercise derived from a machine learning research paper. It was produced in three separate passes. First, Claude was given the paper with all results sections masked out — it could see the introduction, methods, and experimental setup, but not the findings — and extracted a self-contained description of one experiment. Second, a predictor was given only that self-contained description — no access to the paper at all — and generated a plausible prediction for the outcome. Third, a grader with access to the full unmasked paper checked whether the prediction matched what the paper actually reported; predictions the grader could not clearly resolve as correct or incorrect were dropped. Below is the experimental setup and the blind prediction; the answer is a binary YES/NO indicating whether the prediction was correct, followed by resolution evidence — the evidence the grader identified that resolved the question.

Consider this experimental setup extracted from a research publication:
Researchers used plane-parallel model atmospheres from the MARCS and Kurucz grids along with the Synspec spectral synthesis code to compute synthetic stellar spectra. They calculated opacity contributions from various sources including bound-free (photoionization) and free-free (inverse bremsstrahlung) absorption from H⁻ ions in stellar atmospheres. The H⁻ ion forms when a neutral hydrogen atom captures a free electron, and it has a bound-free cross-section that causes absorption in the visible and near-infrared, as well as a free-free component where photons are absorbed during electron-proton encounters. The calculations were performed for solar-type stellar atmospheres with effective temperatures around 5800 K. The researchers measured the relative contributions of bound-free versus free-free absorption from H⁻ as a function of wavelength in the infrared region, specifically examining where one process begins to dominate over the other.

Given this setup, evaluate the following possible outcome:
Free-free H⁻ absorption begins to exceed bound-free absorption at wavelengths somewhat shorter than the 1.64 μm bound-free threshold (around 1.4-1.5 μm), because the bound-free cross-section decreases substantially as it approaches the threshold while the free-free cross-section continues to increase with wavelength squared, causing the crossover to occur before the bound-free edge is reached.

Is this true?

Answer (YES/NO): NO